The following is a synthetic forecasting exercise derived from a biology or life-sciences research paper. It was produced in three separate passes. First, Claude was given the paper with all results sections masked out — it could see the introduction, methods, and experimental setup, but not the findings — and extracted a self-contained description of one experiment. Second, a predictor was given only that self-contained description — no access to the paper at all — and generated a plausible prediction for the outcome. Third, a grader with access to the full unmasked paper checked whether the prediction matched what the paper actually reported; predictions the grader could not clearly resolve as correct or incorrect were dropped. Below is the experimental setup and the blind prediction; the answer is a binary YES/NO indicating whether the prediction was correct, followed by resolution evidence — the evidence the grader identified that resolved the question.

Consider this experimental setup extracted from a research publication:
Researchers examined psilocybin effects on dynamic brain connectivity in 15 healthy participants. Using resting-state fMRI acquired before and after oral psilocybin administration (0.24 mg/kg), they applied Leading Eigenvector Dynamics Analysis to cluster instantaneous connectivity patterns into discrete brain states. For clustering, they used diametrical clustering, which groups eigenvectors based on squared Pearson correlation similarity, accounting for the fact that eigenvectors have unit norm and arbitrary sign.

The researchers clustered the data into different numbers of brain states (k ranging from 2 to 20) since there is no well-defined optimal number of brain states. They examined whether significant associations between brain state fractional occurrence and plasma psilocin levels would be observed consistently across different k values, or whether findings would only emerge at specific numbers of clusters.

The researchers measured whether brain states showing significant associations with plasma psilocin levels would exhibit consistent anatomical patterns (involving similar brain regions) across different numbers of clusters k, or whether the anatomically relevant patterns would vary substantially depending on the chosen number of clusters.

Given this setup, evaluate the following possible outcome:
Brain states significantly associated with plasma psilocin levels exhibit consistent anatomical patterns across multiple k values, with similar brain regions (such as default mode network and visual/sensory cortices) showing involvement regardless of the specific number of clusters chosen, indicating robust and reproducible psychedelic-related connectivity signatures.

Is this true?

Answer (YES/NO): NO